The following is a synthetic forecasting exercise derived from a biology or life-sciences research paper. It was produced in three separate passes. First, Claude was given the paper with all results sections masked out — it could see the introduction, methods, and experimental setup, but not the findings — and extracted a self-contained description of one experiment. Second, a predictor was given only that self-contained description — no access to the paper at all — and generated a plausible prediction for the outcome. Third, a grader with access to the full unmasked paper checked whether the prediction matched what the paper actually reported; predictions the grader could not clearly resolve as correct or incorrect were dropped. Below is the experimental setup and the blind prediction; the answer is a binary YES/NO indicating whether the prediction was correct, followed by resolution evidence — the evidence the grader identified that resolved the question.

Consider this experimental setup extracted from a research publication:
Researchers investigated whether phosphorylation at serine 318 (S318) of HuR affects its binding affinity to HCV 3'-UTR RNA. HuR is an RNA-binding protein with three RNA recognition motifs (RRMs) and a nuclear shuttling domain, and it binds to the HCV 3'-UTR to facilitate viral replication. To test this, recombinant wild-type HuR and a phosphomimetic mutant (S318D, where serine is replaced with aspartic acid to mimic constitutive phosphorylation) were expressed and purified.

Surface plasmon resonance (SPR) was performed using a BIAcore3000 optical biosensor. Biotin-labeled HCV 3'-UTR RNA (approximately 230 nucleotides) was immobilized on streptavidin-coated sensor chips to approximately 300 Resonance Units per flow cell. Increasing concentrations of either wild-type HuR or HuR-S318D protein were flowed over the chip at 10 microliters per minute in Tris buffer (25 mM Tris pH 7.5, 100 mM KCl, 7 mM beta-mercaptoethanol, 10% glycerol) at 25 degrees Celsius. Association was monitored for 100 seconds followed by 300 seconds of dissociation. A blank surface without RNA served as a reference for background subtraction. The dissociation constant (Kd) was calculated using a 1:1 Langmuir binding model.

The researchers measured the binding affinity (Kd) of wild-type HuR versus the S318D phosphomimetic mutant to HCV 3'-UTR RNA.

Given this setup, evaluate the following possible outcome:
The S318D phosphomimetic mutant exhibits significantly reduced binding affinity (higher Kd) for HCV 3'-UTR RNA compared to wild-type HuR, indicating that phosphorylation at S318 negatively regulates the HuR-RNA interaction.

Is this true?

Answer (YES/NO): NO